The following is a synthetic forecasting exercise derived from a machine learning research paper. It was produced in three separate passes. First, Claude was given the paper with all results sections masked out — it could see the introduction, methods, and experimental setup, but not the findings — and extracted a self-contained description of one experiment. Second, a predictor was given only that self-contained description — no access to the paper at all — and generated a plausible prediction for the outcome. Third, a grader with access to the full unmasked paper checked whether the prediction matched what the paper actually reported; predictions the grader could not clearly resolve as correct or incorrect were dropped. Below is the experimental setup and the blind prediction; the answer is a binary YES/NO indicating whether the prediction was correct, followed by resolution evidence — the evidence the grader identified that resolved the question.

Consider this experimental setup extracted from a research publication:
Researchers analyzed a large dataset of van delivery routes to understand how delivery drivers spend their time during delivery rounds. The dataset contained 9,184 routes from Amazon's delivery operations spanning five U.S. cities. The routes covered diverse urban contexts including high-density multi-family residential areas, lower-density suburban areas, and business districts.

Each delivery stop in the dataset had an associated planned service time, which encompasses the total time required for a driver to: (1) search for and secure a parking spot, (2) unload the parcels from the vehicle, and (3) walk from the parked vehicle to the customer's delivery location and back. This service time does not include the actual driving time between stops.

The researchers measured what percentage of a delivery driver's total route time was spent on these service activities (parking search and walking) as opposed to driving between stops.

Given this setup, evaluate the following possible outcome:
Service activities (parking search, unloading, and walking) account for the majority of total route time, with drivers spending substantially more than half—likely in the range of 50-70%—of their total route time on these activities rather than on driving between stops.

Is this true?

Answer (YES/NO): YES